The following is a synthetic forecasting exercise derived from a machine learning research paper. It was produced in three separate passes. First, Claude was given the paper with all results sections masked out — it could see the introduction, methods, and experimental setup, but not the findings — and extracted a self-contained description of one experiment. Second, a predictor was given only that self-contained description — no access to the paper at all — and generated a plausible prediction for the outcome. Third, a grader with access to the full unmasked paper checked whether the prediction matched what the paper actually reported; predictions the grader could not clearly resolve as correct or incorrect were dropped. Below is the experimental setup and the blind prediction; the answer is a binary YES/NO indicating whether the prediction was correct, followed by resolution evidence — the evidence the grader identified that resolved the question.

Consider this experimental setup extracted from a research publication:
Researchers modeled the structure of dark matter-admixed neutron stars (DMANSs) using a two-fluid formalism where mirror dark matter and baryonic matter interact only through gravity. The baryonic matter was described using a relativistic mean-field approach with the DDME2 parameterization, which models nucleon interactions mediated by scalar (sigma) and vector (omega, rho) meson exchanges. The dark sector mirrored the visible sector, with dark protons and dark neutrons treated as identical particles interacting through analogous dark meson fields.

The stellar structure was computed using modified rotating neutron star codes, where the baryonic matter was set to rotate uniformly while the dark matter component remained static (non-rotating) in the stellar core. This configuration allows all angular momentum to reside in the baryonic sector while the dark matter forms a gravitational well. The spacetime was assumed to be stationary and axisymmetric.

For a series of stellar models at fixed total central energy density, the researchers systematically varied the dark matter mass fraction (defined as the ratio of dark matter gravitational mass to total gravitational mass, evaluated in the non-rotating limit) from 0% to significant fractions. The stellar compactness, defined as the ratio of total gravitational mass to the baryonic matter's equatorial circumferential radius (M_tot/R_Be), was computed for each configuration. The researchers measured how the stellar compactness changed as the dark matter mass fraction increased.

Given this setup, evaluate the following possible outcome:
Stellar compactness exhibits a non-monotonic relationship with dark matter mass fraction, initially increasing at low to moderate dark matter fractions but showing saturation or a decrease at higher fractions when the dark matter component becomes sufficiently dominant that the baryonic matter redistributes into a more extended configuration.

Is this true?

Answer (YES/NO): NO